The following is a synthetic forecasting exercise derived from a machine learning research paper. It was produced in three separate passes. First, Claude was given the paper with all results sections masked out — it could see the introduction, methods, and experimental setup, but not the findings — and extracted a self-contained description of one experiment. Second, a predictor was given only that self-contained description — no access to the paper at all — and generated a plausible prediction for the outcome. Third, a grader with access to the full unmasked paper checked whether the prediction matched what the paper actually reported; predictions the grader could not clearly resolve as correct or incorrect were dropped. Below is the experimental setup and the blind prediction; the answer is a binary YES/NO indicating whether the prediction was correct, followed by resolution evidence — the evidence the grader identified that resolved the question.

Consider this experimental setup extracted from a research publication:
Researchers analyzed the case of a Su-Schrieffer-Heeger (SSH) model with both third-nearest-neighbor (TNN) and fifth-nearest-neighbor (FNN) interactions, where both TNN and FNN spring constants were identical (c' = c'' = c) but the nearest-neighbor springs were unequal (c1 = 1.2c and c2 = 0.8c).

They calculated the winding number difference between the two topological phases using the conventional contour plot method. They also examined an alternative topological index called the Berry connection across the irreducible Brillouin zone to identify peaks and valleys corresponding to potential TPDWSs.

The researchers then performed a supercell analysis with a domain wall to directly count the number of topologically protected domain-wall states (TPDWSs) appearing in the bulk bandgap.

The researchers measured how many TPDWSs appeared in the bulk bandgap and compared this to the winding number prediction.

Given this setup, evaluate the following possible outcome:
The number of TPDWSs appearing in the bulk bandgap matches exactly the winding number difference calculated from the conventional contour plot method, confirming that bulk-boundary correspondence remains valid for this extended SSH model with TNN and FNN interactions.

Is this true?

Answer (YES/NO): NO